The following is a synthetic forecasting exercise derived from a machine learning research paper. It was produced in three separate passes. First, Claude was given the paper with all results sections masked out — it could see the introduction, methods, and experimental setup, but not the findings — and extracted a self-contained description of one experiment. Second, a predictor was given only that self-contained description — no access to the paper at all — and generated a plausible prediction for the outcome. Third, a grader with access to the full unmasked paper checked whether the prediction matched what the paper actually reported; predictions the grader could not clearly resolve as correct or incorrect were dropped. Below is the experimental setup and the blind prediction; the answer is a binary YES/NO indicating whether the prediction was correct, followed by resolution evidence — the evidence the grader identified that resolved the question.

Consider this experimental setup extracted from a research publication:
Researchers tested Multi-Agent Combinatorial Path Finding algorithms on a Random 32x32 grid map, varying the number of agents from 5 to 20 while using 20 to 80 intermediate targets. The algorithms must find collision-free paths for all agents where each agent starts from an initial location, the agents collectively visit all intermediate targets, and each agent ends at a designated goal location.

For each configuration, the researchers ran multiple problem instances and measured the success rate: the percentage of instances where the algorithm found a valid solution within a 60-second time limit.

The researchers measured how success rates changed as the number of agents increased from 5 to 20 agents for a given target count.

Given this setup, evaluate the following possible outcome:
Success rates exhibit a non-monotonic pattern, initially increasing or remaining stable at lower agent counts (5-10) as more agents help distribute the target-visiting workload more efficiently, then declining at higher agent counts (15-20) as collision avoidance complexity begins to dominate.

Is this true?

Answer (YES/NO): NO